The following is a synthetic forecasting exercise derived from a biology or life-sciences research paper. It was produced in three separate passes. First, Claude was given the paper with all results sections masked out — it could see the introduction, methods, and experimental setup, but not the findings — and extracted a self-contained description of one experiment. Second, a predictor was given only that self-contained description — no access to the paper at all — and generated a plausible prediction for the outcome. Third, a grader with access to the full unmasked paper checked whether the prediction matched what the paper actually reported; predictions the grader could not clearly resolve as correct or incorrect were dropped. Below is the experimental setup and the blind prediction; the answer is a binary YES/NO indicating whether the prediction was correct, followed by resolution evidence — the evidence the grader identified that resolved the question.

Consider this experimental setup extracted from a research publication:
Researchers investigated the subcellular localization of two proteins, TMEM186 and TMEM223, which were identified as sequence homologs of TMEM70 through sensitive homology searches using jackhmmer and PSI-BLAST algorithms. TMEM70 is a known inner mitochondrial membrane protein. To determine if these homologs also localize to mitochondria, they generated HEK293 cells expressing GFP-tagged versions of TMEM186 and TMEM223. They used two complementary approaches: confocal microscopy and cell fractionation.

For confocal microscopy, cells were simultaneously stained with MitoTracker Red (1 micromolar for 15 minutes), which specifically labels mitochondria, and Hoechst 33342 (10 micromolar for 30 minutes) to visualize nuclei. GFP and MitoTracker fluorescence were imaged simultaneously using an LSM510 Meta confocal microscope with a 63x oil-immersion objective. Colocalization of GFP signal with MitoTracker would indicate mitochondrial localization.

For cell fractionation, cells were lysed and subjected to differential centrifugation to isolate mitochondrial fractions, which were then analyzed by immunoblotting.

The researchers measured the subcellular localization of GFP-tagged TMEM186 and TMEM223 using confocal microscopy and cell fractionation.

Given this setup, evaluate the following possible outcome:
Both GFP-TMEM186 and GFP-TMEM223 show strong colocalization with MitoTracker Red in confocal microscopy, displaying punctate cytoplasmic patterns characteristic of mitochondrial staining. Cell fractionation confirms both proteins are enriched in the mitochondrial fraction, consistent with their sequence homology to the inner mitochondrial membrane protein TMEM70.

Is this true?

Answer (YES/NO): YES